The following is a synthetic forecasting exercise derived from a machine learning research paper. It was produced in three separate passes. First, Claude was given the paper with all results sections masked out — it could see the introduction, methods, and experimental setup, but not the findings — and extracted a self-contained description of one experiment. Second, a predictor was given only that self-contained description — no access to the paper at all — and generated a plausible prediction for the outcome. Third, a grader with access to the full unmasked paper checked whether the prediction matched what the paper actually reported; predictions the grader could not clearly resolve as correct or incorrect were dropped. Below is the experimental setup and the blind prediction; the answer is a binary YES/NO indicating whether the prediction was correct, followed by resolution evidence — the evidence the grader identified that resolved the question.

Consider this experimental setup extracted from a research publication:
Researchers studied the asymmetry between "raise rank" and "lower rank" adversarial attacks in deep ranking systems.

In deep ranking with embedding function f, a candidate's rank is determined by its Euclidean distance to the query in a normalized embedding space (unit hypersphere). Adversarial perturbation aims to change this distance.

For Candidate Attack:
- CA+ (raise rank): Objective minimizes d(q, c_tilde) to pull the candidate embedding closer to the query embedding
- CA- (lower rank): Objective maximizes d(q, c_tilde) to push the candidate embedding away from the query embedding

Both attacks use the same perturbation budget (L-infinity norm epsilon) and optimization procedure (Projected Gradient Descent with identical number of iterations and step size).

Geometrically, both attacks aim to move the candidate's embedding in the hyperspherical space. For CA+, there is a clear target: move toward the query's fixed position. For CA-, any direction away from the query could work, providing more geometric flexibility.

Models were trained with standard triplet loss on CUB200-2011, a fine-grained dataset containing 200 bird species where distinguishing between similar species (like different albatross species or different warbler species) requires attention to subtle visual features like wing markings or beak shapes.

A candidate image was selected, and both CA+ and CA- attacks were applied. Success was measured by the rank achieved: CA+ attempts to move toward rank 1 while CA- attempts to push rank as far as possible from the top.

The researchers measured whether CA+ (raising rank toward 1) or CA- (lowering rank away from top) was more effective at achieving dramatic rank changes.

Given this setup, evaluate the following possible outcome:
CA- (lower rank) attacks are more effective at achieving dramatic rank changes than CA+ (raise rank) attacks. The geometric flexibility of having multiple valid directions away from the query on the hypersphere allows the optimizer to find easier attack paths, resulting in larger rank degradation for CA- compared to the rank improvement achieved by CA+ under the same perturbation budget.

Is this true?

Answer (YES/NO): YES